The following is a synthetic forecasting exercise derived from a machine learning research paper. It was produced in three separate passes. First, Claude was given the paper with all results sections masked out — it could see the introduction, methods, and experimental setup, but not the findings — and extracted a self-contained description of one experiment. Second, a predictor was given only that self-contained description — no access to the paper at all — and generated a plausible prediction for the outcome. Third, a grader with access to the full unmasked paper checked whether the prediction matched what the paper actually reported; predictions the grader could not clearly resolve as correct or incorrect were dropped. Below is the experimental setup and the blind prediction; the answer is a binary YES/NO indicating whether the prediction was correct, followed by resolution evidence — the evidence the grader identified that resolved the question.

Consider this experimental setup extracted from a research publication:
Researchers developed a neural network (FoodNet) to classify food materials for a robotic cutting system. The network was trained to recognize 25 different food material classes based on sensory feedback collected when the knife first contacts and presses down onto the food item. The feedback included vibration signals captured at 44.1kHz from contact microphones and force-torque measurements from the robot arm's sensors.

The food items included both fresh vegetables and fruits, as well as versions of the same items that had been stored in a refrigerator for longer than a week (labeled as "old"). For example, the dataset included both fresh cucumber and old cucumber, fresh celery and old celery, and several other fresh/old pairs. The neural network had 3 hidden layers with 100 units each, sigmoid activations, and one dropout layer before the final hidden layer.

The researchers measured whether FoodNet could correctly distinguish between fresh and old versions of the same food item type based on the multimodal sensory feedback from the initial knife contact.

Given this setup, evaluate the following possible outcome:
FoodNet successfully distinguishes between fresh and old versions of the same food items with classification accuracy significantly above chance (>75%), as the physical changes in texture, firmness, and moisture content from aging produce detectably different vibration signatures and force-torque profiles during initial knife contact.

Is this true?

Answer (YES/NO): YES